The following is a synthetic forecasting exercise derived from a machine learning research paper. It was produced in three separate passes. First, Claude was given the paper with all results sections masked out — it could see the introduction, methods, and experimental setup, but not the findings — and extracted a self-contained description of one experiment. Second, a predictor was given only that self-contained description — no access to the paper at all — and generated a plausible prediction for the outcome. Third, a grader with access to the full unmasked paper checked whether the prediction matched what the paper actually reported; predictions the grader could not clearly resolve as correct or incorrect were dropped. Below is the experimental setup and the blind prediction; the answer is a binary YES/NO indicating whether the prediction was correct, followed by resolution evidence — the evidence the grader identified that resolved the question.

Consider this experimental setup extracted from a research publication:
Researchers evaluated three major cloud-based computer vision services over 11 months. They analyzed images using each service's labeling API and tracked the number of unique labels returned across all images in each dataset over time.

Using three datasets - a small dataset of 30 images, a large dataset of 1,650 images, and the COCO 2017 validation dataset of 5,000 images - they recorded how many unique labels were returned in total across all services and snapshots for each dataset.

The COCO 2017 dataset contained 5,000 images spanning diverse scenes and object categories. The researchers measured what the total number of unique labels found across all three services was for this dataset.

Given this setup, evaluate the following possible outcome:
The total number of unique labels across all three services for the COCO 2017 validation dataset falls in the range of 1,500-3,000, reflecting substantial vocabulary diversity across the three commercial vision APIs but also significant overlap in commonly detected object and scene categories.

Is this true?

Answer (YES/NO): NO